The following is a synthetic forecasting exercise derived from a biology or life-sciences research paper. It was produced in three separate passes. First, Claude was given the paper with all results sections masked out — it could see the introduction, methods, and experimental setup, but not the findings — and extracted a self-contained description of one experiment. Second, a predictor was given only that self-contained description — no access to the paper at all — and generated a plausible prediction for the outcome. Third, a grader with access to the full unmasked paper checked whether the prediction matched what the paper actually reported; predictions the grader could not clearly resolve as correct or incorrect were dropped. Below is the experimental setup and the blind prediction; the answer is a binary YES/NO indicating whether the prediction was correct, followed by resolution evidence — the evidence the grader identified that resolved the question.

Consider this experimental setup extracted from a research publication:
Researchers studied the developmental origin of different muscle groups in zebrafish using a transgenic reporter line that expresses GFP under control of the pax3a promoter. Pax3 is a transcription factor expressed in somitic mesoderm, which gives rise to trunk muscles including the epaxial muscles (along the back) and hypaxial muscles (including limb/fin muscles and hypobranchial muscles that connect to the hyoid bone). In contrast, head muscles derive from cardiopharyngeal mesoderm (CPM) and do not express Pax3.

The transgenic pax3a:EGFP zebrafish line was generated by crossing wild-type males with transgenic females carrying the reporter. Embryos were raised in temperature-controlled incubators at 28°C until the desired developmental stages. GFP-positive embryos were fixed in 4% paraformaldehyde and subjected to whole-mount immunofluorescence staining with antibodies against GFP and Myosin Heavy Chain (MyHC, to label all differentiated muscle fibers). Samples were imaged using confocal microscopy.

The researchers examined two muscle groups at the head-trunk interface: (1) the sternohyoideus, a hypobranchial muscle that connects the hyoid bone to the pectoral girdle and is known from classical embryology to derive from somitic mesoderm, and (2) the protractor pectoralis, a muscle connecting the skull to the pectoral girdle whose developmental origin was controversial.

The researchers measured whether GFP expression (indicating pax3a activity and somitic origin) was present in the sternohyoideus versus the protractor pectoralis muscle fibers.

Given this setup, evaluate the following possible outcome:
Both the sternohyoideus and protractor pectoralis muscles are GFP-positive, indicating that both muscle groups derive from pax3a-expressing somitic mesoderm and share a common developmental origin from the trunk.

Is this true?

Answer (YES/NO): NO